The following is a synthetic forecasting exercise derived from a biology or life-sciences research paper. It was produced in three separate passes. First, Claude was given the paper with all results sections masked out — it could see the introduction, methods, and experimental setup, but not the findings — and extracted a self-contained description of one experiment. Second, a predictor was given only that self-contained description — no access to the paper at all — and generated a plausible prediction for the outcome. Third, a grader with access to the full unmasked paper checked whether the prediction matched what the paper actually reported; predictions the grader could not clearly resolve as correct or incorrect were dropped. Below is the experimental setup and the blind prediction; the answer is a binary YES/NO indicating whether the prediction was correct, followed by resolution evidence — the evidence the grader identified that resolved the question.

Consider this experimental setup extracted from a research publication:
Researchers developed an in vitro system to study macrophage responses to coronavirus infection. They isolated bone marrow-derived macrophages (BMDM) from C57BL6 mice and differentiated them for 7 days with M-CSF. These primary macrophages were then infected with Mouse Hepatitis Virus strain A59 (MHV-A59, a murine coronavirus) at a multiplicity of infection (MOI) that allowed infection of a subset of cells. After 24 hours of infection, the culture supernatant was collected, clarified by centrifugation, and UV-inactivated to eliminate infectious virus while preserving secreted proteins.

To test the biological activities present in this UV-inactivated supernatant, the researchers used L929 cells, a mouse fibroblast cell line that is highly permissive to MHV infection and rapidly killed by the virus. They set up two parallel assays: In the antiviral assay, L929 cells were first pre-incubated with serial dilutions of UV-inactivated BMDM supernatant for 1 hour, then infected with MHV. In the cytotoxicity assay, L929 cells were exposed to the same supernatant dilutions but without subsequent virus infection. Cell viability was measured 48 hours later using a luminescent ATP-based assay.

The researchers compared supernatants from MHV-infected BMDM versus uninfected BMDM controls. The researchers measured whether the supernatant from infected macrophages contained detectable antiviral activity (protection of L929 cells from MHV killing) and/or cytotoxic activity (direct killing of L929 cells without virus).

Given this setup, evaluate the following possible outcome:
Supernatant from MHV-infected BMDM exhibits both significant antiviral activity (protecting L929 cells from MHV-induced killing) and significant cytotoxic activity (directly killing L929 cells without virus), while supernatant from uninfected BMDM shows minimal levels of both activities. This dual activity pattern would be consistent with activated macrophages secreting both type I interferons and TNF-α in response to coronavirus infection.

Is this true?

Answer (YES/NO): YES